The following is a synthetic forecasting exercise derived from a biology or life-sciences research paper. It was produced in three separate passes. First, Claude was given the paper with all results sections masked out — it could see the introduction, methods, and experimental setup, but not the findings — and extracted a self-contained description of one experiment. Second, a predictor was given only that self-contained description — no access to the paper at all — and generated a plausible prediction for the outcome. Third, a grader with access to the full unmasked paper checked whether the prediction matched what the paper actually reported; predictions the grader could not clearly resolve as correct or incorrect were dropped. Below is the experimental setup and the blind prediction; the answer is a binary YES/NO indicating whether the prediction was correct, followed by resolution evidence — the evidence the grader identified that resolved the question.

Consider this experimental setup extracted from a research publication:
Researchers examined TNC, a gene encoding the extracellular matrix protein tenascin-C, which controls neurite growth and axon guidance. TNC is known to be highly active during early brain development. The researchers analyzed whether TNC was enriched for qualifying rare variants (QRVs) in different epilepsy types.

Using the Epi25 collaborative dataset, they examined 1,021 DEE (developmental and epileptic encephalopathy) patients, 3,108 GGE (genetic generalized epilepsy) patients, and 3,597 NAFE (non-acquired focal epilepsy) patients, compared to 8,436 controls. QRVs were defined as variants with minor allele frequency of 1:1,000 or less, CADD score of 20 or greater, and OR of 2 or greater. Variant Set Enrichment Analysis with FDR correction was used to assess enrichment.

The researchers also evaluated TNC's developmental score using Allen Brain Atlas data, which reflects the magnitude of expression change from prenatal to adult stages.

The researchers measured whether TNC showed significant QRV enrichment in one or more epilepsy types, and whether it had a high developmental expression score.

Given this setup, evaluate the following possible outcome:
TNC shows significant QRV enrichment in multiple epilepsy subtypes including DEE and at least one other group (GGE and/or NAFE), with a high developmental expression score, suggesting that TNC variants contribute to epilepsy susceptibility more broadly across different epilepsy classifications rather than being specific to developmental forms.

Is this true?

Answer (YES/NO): YES